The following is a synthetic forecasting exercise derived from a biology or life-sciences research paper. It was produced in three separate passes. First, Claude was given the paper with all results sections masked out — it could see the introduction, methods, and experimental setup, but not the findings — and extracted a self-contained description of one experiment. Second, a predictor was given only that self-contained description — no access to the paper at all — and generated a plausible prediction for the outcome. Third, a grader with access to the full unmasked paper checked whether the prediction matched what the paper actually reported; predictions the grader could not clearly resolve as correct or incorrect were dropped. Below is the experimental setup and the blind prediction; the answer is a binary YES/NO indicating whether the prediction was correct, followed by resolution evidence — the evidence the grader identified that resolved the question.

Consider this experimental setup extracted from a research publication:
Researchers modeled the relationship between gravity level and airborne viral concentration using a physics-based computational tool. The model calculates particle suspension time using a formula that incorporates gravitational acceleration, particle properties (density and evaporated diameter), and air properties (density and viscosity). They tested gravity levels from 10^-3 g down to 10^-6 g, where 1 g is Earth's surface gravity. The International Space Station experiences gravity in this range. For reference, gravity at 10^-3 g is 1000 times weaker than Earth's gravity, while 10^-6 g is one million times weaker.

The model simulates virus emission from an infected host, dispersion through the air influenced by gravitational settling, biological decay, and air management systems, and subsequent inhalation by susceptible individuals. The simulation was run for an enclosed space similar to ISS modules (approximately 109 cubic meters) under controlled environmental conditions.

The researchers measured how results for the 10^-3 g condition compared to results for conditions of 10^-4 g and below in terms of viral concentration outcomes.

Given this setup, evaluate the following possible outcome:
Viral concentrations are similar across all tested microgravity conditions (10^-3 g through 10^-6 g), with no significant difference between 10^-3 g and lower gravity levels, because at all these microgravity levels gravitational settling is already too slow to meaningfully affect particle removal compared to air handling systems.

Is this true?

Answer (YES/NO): NO